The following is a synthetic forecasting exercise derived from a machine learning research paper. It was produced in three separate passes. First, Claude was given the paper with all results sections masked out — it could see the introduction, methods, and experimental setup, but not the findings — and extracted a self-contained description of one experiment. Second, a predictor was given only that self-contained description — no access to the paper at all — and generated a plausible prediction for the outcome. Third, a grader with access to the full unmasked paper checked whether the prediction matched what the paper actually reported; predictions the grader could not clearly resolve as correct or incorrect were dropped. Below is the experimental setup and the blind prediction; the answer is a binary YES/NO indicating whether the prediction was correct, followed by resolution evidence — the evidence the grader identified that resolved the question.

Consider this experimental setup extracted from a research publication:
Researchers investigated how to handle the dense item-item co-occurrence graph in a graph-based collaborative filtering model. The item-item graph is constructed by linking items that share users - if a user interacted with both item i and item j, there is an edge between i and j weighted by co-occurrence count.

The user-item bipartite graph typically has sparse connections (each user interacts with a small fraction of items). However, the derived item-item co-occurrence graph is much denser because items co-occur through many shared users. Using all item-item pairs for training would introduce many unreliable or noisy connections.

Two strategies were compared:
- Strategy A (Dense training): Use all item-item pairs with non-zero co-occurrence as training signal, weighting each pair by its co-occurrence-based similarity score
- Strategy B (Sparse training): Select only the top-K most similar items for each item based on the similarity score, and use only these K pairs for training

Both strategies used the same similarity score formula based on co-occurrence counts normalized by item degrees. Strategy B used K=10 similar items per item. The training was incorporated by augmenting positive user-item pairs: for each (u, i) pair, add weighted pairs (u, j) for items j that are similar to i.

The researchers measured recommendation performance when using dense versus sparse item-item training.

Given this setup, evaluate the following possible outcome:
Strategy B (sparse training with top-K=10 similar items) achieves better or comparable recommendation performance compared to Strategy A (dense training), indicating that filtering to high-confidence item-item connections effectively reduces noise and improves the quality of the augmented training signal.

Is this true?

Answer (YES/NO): YES